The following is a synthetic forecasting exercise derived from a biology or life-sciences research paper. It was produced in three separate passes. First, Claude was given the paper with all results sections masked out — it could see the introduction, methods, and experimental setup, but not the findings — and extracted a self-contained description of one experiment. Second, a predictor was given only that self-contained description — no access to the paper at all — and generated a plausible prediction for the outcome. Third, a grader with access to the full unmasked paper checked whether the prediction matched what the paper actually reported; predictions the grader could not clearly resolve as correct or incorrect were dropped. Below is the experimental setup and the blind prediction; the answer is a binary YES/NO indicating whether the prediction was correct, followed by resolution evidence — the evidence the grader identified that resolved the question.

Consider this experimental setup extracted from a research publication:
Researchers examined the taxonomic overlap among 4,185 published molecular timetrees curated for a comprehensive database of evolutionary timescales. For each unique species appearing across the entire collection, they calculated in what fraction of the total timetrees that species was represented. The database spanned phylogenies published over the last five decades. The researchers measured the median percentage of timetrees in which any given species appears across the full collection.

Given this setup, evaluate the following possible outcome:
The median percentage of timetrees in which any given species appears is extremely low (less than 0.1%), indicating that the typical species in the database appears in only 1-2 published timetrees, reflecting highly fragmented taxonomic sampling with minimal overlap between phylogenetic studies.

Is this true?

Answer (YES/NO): YES